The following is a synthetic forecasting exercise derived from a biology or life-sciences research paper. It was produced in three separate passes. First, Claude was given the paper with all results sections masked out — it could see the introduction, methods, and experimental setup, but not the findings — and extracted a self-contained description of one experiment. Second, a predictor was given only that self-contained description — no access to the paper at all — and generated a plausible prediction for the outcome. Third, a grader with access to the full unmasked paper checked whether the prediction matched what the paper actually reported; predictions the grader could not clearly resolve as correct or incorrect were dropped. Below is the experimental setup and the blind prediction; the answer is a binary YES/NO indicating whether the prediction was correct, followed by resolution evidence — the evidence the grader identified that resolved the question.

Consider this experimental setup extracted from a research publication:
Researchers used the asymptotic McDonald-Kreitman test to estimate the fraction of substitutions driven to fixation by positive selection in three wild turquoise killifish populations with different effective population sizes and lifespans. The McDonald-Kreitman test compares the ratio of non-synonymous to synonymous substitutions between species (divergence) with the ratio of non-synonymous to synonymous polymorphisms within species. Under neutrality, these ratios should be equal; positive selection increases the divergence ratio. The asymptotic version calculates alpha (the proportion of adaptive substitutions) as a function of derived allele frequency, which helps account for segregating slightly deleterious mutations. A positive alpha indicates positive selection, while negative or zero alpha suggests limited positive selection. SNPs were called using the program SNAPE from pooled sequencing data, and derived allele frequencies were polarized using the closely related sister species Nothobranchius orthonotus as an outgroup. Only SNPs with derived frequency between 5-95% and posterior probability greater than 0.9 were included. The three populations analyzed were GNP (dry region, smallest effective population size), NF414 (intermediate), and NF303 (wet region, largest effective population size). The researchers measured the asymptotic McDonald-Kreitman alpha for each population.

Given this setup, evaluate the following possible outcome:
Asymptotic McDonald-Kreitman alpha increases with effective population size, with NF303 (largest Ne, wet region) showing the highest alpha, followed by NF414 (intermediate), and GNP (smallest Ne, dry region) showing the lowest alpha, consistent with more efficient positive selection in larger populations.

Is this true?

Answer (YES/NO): YES